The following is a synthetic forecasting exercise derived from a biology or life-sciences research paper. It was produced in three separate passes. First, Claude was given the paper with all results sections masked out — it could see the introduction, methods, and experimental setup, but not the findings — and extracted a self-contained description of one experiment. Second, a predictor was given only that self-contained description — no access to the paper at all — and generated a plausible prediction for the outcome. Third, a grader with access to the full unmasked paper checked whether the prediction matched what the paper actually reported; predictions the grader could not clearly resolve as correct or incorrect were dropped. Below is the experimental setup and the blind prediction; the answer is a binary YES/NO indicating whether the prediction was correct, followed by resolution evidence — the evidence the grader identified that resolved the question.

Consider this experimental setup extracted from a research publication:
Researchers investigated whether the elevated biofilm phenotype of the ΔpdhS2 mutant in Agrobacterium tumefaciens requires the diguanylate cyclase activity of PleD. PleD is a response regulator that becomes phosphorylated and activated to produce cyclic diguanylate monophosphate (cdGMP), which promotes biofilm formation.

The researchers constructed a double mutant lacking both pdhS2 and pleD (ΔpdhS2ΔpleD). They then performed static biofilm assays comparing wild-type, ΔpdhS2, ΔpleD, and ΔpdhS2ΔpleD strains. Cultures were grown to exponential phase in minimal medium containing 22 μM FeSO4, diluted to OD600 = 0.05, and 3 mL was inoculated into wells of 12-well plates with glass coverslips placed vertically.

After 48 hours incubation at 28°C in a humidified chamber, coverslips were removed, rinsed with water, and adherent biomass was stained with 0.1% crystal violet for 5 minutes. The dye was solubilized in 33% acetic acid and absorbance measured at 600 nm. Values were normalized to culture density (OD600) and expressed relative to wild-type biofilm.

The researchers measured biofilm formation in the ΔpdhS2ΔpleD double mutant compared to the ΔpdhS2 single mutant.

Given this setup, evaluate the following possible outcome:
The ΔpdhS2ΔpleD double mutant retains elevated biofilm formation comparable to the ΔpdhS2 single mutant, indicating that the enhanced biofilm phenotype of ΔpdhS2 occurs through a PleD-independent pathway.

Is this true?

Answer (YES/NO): NO